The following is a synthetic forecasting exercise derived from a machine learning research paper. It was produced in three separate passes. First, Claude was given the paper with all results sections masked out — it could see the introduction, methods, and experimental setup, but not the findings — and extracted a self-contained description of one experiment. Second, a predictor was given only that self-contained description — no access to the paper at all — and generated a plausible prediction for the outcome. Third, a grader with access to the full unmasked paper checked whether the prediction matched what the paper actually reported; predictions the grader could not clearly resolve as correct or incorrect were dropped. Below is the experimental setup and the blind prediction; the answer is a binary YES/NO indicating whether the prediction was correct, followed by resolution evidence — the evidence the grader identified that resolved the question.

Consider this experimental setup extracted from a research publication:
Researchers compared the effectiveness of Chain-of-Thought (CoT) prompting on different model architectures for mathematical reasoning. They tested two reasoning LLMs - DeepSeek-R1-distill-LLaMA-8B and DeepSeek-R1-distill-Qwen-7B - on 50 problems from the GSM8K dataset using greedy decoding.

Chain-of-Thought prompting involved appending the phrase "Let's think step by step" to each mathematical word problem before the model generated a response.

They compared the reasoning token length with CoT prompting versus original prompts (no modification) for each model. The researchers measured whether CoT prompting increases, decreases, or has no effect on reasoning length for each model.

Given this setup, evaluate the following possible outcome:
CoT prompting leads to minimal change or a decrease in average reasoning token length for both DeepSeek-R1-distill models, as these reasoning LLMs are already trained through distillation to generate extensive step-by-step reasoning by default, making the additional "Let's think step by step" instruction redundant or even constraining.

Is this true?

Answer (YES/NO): YES